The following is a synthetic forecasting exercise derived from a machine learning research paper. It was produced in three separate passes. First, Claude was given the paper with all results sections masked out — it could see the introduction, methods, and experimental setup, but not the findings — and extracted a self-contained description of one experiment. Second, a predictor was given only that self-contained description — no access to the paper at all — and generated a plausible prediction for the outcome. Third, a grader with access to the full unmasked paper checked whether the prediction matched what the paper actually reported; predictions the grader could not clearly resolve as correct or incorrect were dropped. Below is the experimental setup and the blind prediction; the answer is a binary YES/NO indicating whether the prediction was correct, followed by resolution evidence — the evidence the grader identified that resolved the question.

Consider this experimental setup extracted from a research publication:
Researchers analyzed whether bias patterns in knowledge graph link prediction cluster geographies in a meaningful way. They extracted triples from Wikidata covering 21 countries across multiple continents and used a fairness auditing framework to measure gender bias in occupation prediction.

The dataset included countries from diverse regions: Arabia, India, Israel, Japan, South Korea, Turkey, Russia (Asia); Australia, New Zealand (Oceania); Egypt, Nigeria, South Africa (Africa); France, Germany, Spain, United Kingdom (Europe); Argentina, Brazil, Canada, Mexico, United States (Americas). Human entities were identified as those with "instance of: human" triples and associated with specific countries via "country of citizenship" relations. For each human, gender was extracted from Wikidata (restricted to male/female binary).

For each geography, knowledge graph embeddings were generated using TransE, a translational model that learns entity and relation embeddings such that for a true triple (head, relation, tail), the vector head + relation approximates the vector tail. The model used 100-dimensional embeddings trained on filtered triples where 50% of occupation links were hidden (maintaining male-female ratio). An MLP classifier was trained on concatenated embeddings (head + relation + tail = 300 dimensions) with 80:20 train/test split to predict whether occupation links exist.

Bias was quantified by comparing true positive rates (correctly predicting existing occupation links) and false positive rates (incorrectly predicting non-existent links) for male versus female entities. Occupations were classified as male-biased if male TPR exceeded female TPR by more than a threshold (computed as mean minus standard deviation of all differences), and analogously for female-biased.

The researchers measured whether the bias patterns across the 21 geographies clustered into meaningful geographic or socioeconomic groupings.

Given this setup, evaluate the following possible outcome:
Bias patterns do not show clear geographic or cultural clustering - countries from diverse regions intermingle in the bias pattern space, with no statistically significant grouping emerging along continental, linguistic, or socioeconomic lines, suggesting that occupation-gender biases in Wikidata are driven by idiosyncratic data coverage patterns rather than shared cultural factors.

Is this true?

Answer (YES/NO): NO